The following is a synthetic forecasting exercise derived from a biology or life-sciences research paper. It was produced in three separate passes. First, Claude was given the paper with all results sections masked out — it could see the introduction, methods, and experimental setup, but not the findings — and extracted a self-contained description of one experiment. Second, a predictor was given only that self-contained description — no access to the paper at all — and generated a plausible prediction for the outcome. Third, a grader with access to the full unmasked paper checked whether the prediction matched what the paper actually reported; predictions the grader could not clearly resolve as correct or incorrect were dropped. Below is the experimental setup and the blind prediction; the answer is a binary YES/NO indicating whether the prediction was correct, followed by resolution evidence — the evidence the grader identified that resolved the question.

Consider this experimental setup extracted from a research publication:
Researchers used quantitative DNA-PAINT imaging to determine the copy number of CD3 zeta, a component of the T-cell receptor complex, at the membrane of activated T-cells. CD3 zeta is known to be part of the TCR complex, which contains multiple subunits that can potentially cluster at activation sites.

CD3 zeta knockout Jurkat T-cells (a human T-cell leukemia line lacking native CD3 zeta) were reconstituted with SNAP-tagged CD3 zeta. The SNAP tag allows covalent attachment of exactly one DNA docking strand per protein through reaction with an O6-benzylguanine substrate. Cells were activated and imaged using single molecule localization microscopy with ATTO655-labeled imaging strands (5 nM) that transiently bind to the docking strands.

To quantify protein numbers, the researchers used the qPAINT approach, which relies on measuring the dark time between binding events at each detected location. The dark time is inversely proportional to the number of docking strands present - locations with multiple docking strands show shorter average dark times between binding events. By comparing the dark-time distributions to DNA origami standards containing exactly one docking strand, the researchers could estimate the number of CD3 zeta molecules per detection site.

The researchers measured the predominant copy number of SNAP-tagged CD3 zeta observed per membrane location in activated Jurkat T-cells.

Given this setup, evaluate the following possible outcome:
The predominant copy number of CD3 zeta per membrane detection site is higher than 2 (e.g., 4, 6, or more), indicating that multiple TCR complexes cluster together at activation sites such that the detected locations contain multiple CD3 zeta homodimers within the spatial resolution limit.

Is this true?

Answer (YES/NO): NO